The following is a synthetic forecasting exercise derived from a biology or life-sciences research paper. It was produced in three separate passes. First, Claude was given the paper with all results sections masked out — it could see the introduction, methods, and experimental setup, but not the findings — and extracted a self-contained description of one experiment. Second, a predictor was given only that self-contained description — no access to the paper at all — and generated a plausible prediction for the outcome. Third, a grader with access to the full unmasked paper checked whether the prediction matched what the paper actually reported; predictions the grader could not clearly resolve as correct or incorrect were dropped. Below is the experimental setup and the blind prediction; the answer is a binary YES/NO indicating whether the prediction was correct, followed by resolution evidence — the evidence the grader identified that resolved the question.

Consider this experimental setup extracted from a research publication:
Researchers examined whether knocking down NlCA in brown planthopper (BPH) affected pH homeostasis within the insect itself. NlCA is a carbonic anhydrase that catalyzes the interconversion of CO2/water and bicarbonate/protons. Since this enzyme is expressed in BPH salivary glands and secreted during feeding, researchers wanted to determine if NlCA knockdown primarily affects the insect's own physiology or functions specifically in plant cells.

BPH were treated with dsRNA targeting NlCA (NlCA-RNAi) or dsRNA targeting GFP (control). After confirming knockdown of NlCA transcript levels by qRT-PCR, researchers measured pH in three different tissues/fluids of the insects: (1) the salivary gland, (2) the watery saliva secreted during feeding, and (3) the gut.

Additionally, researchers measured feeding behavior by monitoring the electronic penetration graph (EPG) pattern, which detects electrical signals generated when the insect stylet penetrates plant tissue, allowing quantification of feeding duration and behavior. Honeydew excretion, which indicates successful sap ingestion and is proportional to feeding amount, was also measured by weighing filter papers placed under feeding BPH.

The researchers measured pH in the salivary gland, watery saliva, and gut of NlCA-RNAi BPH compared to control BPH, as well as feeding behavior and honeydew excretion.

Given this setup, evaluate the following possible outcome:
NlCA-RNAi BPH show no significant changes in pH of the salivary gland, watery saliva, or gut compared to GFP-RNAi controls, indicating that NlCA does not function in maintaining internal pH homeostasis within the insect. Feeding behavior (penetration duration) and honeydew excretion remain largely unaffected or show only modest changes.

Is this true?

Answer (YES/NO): YES